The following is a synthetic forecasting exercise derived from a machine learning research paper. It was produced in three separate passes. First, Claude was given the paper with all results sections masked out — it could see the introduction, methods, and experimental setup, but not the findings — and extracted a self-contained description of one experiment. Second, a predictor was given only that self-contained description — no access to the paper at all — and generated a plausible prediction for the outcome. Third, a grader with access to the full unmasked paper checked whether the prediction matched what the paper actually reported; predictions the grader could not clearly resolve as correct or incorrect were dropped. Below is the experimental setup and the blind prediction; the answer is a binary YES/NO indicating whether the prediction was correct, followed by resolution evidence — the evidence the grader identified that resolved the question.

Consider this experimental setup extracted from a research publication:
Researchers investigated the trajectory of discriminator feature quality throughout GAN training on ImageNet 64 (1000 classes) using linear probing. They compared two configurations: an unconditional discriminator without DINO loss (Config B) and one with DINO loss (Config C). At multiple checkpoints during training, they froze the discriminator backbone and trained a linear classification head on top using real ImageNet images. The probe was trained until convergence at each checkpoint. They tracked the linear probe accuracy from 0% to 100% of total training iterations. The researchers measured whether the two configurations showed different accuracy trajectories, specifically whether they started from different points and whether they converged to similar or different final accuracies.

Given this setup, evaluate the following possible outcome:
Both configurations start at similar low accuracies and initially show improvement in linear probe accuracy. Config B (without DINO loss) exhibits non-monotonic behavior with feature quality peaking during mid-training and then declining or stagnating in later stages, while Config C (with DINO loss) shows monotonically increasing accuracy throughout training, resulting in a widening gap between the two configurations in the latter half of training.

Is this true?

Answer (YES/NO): NO